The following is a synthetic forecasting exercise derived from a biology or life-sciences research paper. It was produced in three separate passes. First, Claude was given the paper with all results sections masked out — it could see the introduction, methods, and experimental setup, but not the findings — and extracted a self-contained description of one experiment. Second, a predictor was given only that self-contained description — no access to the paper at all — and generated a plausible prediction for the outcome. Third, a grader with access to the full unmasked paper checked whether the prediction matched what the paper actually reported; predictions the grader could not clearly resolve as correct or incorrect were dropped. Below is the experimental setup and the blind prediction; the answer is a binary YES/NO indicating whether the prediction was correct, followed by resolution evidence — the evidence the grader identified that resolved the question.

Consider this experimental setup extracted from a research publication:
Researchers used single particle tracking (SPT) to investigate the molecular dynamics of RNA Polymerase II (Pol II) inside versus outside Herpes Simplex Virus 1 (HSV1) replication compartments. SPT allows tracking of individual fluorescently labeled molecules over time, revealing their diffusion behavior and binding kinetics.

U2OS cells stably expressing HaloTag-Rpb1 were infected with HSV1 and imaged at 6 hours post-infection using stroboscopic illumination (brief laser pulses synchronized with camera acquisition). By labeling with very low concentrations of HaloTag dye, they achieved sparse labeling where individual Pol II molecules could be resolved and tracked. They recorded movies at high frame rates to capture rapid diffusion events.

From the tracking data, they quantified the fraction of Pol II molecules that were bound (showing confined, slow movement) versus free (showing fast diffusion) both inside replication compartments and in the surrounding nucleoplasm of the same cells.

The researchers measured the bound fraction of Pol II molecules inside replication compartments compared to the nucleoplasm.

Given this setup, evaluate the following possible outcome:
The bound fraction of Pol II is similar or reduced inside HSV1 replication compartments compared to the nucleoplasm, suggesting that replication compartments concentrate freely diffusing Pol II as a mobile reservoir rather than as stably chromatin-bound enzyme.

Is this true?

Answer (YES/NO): NO